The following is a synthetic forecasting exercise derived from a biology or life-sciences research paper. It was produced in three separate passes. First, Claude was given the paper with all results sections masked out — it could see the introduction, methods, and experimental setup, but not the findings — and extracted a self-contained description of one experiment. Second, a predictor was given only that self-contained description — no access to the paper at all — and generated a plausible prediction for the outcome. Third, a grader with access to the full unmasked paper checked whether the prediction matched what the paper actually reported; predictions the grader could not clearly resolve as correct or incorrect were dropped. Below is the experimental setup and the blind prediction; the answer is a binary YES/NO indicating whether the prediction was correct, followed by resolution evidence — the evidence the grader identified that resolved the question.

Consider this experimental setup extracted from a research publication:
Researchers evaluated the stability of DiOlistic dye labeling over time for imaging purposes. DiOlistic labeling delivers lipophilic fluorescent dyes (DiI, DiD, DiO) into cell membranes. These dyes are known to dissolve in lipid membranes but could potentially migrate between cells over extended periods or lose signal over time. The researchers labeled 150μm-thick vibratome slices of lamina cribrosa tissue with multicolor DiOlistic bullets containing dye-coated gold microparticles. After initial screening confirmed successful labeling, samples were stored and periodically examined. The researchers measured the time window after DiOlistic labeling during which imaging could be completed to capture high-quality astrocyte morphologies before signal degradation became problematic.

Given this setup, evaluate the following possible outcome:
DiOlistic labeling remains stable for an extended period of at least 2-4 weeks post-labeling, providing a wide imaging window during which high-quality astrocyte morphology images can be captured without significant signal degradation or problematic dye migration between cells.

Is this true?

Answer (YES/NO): NO